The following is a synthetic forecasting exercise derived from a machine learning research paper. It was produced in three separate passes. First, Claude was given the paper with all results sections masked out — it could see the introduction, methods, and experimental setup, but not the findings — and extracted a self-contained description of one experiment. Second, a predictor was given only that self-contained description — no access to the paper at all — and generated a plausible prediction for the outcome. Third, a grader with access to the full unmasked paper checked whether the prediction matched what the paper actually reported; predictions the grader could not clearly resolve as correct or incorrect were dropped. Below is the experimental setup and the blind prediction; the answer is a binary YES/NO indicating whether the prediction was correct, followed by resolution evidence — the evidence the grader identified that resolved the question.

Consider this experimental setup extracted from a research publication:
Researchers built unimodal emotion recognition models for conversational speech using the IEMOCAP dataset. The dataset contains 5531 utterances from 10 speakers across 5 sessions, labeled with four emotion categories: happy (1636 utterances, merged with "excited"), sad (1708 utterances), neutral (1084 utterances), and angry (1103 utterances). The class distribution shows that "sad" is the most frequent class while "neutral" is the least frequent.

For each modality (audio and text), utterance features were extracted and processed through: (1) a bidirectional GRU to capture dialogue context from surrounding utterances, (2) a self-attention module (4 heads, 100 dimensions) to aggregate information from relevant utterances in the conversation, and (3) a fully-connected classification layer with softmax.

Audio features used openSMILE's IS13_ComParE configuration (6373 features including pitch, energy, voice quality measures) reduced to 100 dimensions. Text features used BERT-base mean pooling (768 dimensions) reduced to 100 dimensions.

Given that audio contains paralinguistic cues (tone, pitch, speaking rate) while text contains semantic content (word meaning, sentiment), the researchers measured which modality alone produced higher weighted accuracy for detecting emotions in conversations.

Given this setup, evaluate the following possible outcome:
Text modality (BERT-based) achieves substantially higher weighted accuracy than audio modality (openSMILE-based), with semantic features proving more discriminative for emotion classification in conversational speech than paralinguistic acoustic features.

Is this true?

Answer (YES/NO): YES